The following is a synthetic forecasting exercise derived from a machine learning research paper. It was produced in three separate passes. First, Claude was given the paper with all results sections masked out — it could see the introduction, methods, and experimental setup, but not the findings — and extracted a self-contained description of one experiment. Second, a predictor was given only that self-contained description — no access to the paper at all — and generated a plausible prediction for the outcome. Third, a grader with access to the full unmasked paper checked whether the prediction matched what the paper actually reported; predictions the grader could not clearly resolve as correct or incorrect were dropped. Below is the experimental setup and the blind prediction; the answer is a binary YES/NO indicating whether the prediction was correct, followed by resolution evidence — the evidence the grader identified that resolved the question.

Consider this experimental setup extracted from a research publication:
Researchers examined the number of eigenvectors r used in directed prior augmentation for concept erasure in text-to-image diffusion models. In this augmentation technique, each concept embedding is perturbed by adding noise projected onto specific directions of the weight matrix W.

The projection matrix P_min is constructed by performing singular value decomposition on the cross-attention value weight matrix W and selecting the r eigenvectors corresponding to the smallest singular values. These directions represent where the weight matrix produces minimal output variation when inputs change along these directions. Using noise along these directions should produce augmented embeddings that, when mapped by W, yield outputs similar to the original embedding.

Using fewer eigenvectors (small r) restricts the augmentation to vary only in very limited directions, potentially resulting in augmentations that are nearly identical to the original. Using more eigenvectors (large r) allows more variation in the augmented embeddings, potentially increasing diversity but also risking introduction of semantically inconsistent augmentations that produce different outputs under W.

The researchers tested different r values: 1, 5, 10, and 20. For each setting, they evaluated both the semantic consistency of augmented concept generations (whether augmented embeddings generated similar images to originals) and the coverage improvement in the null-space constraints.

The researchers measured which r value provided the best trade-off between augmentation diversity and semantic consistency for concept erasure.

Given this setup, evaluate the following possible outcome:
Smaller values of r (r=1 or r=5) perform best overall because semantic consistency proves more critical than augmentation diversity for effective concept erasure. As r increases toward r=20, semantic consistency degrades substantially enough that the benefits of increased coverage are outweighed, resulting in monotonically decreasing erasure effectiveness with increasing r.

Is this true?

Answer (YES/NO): NO